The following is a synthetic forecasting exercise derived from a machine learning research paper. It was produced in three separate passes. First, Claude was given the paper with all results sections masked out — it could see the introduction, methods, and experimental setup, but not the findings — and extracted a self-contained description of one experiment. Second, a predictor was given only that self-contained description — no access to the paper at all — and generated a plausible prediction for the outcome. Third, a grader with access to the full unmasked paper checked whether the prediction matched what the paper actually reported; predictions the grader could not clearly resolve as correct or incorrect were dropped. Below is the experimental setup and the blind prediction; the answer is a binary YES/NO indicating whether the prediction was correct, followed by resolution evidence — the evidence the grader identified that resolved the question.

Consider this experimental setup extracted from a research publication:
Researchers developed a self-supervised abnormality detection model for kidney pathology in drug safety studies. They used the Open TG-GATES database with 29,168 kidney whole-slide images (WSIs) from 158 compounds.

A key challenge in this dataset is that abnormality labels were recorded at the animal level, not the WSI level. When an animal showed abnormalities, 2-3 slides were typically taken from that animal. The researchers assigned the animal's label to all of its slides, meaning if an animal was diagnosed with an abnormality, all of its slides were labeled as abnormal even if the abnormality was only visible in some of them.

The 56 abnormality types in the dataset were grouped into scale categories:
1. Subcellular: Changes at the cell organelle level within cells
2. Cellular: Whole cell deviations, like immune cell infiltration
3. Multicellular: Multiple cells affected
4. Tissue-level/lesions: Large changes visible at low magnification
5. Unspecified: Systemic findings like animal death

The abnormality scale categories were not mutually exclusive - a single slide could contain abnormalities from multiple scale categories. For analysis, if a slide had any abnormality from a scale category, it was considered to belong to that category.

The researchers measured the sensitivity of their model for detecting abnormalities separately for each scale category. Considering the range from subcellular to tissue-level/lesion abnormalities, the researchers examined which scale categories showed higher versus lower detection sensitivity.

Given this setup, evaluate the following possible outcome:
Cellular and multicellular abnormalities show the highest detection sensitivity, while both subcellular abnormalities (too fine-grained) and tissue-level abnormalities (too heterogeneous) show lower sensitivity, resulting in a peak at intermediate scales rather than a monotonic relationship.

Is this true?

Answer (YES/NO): NO